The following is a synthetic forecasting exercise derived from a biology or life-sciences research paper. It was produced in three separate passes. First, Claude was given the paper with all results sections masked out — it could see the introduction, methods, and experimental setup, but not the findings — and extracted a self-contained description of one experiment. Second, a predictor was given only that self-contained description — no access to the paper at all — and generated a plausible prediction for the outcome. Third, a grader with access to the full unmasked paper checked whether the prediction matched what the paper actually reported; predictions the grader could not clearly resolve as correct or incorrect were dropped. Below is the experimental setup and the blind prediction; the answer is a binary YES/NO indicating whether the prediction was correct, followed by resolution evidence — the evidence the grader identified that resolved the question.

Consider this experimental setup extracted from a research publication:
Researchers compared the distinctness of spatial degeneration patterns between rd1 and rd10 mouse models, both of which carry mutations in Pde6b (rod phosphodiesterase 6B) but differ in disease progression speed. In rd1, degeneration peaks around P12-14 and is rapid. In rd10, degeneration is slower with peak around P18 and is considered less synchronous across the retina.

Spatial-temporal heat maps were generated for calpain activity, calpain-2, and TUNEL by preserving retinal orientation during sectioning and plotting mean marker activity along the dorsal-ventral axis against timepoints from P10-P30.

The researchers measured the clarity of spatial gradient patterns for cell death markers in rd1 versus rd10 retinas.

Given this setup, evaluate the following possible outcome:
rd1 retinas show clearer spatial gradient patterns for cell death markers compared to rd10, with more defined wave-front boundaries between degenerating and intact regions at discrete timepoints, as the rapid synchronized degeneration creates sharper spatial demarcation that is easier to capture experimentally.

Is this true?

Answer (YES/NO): YES